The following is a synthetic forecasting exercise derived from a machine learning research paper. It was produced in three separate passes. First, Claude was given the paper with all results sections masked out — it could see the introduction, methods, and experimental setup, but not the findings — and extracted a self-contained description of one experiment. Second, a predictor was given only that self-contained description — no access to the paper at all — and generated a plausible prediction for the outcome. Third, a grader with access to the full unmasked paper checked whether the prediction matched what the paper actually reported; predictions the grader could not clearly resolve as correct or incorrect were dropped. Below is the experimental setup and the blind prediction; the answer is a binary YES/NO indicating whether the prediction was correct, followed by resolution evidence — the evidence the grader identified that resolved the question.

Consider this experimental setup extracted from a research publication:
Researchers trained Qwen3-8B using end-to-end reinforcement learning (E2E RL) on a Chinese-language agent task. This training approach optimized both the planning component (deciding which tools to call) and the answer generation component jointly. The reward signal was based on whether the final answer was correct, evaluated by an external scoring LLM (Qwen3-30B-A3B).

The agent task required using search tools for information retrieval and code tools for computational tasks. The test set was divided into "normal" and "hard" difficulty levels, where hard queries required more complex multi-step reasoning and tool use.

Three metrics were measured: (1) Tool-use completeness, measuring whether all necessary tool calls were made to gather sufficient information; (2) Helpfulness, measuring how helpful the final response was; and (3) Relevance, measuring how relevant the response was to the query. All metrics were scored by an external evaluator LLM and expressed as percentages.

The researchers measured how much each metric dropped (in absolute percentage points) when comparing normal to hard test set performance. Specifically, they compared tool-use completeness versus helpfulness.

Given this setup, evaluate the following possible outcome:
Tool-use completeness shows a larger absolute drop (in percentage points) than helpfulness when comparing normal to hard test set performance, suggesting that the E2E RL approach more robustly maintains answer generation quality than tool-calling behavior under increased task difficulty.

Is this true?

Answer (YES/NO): YES